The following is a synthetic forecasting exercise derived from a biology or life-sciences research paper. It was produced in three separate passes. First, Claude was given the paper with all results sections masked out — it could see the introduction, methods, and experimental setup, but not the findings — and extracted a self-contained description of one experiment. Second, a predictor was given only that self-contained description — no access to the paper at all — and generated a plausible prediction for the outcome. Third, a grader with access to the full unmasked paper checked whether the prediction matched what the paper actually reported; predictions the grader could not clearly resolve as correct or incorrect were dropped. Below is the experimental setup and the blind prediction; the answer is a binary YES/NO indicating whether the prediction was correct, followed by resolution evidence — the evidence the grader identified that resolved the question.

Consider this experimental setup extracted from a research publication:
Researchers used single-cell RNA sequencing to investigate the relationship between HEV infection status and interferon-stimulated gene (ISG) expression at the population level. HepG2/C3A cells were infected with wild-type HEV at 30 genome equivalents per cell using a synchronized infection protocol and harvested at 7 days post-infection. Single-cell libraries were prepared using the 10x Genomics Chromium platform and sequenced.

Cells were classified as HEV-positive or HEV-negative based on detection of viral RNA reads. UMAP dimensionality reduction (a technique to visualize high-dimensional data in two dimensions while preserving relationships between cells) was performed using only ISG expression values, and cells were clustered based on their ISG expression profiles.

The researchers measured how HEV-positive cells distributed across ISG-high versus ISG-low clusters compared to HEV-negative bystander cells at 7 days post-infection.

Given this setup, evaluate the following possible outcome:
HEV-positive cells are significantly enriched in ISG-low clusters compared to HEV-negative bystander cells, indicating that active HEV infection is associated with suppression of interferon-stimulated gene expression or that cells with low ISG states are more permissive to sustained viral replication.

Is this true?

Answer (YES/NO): NO